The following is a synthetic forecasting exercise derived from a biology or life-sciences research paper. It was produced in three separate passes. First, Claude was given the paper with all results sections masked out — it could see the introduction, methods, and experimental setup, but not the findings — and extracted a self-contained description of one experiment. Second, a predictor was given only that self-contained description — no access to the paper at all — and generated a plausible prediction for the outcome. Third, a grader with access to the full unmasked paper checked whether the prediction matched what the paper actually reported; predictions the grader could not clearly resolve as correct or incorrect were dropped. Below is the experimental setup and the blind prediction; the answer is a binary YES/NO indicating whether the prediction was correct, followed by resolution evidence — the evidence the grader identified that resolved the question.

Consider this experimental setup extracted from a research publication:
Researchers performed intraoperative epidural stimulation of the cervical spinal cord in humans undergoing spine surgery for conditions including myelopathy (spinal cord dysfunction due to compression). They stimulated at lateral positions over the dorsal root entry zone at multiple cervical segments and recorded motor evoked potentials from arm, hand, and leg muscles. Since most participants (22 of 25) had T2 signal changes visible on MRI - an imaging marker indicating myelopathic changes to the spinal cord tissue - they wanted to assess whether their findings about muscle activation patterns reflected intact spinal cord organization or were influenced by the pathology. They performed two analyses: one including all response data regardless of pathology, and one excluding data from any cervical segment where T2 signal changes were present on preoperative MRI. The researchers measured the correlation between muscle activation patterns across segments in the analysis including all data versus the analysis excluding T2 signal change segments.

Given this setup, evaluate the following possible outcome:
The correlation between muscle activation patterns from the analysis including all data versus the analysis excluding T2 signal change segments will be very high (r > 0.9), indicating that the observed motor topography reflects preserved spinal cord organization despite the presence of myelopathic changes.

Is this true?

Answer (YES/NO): NO